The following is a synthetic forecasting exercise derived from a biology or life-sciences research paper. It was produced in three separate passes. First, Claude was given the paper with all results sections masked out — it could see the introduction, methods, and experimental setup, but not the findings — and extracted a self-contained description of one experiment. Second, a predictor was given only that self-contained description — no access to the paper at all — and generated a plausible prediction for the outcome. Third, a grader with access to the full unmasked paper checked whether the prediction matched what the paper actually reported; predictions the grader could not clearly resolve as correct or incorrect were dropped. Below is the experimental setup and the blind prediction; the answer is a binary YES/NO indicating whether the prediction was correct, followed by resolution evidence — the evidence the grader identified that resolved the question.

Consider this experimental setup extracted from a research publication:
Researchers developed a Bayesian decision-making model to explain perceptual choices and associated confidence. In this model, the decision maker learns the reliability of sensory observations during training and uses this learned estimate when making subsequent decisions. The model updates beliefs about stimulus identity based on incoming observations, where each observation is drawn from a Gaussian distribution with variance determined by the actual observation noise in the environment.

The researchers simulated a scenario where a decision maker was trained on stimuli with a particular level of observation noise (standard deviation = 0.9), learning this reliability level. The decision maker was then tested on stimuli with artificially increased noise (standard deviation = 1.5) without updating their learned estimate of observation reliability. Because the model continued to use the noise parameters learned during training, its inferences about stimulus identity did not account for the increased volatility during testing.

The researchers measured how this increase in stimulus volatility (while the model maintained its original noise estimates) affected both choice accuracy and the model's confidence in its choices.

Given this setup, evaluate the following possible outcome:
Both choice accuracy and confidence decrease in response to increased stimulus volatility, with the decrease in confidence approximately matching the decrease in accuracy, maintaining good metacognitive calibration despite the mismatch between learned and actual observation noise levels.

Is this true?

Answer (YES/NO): NO